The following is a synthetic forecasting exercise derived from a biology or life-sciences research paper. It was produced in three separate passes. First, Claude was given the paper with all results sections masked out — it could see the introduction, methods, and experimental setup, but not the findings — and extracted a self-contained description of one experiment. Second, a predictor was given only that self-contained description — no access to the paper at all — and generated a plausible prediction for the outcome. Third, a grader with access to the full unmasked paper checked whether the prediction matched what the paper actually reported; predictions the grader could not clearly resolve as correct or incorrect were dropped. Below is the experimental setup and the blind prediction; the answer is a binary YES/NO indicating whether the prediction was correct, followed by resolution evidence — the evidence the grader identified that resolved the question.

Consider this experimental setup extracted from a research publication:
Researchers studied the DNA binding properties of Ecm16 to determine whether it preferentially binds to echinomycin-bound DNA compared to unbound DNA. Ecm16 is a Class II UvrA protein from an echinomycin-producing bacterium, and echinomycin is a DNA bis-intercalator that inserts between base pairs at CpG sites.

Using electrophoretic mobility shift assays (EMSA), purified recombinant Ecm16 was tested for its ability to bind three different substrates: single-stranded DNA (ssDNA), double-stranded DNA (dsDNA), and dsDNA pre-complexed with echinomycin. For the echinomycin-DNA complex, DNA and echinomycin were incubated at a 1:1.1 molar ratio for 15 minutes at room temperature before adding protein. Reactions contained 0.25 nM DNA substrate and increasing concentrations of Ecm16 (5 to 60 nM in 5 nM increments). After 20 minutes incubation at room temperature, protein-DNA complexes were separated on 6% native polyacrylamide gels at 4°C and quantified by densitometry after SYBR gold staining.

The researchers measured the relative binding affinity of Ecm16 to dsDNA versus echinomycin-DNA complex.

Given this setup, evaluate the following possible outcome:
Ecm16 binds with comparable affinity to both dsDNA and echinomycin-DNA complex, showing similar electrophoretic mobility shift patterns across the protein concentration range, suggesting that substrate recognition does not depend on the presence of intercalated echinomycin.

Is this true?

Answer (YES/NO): NO